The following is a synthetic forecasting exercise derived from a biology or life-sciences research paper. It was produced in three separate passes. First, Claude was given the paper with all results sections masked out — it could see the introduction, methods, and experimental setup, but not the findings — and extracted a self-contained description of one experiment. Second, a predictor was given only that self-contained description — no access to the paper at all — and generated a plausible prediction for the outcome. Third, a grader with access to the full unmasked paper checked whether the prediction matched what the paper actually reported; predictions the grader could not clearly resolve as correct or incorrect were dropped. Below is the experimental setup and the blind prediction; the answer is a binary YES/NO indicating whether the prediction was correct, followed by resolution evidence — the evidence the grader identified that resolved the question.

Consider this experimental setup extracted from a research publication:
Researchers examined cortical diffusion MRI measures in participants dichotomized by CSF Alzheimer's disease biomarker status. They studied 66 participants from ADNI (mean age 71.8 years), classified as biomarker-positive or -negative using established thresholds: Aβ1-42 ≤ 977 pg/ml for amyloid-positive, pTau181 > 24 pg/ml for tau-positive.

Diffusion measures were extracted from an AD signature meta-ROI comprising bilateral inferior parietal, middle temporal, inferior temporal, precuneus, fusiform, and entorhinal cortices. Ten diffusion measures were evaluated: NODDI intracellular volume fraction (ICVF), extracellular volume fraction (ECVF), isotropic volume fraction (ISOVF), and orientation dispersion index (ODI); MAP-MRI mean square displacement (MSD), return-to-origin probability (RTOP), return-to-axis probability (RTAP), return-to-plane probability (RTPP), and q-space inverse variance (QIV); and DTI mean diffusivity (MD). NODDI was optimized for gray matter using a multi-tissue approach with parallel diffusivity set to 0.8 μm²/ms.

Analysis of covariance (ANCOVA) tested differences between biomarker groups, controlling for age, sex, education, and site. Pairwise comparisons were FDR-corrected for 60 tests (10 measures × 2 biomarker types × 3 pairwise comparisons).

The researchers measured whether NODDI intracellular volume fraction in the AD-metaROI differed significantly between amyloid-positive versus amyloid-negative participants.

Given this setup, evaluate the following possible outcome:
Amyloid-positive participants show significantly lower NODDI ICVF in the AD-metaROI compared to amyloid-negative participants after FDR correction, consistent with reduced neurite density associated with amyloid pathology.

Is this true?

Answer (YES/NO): NO